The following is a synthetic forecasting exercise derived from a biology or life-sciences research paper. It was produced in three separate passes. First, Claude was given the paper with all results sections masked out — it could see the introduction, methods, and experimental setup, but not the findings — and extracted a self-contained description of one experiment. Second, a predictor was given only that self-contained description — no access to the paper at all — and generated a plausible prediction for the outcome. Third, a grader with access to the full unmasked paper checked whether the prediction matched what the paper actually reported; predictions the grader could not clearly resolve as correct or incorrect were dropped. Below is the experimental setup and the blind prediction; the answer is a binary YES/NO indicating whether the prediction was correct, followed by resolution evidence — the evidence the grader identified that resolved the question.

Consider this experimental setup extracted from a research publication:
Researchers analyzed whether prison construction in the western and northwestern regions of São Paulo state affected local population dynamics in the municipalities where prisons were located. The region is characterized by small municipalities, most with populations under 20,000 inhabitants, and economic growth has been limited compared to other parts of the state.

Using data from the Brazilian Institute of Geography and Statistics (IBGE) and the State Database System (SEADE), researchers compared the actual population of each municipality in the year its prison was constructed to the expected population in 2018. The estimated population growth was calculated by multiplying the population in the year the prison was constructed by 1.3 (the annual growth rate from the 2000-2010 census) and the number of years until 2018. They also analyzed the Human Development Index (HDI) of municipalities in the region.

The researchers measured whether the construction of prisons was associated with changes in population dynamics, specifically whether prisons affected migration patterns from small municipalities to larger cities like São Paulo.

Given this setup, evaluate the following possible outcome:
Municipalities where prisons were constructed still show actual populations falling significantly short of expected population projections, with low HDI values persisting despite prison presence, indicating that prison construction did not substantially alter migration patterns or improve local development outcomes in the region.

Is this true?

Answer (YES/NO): NO